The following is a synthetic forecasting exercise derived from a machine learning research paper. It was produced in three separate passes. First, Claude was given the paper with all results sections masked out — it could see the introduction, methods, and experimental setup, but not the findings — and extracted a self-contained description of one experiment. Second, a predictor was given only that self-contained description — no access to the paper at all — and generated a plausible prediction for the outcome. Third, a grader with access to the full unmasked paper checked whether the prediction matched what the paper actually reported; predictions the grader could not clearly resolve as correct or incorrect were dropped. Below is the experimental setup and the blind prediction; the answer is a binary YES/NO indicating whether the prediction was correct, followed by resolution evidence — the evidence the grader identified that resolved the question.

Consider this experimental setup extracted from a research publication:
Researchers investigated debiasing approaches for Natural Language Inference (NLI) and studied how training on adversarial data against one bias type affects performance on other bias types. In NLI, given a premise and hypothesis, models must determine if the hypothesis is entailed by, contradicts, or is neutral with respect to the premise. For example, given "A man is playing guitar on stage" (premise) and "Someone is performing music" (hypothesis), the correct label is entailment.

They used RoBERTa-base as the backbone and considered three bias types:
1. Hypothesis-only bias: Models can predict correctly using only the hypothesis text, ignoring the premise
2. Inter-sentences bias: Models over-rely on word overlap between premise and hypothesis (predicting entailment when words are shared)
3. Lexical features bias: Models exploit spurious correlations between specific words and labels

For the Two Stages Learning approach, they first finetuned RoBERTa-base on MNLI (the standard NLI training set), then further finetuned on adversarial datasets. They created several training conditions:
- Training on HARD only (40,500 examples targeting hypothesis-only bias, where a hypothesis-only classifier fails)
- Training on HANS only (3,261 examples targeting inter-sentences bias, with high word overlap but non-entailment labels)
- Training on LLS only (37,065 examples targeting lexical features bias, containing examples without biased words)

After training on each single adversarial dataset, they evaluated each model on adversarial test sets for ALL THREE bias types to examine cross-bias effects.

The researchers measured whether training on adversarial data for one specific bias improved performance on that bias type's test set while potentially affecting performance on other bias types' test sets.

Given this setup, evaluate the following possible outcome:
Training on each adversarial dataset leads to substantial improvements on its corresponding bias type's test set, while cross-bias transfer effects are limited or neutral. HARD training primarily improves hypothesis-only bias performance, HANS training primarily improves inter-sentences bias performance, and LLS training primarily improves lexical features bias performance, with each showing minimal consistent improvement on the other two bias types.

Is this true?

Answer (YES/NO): NO